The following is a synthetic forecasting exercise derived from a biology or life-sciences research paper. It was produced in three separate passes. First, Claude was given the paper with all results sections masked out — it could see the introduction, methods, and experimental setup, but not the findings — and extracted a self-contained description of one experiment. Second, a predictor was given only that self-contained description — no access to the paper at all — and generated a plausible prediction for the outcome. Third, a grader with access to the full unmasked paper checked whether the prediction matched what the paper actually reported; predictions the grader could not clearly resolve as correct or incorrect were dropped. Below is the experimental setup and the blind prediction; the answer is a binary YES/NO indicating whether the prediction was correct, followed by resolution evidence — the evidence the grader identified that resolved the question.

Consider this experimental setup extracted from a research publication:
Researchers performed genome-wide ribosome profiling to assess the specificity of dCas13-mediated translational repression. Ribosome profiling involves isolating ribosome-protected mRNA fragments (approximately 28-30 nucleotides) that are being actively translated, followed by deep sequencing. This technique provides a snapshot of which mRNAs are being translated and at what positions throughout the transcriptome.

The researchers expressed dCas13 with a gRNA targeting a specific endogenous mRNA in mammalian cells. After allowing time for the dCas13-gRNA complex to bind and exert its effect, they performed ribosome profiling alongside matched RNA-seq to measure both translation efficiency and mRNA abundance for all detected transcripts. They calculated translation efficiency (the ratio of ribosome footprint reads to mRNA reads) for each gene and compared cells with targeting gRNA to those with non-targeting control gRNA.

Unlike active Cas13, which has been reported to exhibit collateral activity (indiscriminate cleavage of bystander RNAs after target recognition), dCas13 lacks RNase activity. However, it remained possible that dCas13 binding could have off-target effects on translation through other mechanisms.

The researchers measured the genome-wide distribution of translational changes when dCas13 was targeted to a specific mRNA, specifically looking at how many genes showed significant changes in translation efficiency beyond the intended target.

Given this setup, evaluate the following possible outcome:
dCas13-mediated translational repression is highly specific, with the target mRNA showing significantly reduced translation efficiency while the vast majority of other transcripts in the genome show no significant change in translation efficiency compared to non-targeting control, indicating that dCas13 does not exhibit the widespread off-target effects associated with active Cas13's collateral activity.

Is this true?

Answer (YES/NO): YES